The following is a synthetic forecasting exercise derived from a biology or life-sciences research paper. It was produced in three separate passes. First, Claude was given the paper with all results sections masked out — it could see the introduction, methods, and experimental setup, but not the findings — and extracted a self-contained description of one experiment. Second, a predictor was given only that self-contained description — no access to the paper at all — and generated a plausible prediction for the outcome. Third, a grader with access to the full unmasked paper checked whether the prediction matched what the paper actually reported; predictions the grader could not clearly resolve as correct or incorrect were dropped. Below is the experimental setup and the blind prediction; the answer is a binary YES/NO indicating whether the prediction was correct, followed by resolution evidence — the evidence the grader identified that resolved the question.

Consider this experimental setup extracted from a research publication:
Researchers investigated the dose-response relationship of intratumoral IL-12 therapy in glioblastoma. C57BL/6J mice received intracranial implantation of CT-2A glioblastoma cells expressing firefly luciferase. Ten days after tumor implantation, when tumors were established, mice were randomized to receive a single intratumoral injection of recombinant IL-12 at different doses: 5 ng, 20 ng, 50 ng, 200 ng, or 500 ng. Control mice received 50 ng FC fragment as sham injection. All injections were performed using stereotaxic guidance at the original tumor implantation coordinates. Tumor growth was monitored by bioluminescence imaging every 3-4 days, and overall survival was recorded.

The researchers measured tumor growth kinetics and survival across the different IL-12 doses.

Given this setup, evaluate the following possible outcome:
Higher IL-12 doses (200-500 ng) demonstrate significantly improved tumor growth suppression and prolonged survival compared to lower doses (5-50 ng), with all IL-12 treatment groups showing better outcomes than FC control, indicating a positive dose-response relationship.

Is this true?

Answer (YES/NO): NO